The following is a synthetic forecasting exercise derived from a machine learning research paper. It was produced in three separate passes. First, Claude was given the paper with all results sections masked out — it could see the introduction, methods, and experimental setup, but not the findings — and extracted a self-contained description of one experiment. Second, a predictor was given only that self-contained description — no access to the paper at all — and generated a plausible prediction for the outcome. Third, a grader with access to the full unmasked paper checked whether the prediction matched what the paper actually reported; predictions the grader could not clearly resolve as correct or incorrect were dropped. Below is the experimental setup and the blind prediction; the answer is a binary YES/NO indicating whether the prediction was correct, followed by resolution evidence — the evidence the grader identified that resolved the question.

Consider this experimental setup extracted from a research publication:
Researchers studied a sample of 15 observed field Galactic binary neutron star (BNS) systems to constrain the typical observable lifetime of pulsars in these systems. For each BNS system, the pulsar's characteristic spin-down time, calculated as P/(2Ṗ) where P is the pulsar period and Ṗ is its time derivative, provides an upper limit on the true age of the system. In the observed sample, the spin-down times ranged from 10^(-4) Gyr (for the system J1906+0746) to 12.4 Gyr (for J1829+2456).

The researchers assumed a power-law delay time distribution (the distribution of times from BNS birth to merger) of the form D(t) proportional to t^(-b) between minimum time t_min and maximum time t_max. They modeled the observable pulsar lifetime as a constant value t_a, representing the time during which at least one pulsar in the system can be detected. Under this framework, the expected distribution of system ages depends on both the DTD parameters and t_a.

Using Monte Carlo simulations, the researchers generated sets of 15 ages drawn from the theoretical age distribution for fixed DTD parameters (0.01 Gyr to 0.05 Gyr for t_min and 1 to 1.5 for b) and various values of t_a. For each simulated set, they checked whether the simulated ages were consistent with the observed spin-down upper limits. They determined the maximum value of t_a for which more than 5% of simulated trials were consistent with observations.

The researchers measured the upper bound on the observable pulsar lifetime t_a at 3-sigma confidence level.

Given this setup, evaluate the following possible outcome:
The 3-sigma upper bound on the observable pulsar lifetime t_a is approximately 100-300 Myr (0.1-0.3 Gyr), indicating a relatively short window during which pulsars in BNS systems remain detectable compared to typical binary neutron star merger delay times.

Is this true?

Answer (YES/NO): NO